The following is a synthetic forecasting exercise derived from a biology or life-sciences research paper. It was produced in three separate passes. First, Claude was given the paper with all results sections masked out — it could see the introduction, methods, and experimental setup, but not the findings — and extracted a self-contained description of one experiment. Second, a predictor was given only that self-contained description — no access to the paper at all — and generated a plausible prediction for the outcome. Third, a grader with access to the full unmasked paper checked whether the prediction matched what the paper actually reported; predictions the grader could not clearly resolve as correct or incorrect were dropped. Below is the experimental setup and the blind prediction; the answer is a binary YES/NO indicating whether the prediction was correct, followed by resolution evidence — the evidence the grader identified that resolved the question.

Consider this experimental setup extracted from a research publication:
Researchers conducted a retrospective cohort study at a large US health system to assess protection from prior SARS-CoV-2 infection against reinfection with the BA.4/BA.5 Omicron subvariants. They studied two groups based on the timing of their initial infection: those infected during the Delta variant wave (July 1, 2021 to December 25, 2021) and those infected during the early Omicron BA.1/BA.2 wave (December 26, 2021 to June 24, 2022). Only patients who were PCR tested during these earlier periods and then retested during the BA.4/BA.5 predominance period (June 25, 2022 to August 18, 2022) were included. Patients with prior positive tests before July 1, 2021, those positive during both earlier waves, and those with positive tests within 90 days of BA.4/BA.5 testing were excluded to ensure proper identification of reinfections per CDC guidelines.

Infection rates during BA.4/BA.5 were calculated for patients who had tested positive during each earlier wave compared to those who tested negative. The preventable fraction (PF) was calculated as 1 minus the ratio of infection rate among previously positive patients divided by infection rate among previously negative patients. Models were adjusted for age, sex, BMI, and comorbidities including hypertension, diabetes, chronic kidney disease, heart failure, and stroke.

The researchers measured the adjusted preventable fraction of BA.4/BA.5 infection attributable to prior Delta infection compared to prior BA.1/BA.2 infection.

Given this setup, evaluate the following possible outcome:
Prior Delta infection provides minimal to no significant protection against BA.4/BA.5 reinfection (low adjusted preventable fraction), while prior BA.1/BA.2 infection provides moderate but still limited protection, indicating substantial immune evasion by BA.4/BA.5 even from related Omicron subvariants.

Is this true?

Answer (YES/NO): YES